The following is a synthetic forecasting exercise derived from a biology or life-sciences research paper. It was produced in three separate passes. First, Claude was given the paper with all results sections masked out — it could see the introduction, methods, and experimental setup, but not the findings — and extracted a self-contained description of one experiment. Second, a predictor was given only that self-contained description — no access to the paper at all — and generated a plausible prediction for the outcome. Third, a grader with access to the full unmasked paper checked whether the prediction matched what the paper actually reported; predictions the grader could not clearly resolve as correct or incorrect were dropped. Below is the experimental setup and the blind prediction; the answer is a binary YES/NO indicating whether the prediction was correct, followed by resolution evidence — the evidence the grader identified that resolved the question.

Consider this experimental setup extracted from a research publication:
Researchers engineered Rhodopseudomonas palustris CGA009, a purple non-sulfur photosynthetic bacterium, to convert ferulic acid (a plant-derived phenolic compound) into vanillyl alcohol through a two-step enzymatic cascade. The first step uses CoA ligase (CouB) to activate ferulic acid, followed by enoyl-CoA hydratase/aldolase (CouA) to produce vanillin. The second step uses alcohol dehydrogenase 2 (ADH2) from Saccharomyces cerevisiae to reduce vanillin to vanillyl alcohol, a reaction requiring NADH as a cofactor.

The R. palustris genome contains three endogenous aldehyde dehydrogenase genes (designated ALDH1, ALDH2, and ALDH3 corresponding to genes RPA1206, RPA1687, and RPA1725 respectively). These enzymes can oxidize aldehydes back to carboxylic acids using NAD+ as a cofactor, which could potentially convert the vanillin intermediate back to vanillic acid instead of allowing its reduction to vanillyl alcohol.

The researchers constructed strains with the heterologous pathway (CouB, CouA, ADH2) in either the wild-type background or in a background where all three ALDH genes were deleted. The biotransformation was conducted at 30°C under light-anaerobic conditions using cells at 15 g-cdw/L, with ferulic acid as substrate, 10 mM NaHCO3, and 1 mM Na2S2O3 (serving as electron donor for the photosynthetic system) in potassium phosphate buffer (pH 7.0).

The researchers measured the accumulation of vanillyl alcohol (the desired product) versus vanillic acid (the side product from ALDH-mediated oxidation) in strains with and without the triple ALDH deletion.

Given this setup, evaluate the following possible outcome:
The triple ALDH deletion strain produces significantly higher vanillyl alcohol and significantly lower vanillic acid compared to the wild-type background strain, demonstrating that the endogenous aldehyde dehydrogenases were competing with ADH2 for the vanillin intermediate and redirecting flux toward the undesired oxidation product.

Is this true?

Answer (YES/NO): YES